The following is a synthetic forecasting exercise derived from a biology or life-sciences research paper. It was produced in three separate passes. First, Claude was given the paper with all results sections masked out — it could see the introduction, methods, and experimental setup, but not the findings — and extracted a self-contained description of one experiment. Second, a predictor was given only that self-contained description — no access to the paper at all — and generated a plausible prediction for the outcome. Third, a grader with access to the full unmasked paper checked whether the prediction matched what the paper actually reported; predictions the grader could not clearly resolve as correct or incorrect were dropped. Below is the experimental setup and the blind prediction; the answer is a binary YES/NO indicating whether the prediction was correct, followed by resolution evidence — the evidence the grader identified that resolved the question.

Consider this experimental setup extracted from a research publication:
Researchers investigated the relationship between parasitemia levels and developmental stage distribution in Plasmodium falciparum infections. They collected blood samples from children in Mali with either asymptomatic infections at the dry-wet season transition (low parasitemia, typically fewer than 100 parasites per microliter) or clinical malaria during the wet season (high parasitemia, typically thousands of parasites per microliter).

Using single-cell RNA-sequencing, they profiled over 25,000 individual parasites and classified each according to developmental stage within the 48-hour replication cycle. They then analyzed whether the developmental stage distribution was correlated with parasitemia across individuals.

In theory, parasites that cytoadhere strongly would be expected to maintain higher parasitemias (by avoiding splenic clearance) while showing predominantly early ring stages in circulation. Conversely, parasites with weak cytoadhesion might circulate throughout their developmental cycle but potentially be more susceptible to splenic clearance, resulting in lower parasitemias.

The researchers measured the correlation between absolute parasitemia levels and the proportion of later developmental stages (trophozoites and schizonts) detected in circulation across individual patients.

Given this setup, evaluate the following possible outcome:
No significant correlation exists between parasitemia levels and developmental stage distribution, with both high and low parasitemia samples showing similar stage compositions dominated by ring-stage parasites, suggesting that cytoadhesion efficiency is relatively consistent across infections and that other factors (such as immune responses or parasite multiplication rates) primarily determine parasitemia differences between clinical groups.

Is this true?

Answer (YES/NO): NO